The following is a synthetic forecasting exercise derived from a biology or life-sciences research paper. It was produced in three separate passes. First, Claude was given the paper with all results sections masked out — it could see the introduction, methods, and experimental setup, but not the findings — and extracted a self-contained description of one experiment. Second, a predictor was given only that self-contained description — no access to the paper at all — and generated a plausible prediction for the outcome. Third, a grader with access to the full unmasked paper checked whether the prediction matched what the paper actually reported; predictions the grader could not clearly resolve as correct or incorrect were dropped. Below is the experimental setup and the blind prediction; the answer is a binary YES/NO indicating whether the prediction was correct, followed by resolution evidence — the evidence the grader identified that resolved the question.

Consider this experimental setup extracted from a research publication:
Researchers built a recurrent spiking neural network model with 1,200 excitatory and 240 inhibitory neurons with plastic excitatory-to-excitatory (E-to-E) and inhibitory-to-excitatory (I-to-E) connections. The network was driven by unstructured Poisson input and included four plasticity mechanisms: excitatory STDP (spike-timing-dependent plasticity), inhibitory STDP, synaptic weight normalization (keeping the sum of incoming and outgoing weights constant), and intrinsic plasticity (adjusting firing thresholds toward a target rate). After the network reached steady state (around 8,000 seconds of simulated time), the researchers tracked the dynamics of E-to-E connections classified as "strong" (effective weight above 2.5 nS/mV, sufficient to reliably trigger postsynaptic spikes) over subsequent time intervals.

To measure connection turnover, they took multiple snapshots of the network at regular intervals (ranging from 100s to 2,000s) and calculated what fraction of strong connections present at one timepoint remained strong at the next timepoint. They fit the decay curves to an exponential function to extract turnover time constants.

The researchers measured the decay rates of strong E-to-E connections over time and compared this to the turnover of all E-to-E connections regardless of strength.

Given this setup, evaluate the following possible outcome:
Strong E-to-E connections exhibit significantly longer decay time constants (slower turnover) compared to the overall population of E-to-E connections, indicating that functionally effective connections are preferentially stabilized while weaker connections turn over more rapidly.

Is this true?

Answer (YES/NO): YES